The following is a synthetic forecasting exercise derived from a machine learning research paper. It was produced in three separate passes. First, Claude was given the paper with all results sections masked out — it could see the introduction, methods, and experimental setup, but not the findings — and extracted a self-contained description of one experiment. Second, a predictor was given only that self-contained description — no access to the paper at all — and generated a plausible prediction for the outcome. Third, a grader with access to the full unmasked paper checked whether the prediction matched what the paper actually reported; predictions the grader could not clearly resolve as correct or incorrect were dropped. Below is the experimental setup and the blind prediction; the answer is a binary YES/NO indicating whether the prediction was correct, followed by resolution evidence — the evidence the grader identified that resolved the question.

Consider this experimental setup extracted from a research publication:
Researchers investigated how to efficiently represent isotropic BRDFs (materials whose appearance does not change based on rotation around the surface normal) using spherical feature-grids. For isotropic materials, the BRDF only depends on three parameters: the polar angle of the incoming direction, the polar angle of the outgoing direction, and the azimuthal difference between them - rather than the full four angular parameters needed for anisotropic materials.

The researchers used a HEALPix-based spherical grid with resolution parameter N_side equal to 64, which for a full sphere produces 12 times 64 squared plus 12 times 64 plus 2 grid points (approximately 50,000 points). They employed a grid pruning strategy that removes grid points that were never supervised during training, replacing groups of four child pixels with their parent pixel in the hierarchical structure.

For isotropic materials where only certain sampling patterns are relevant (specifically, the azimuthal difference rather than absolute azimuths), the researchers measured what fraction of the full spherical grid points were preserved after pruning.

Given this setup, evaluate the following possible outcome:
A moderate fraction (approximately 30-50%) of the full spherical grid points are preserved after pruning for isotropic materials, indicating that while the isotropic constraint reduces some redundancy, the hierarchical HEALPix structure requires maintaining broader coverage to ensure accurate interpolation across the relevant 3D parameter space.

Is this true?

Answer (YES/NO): NO